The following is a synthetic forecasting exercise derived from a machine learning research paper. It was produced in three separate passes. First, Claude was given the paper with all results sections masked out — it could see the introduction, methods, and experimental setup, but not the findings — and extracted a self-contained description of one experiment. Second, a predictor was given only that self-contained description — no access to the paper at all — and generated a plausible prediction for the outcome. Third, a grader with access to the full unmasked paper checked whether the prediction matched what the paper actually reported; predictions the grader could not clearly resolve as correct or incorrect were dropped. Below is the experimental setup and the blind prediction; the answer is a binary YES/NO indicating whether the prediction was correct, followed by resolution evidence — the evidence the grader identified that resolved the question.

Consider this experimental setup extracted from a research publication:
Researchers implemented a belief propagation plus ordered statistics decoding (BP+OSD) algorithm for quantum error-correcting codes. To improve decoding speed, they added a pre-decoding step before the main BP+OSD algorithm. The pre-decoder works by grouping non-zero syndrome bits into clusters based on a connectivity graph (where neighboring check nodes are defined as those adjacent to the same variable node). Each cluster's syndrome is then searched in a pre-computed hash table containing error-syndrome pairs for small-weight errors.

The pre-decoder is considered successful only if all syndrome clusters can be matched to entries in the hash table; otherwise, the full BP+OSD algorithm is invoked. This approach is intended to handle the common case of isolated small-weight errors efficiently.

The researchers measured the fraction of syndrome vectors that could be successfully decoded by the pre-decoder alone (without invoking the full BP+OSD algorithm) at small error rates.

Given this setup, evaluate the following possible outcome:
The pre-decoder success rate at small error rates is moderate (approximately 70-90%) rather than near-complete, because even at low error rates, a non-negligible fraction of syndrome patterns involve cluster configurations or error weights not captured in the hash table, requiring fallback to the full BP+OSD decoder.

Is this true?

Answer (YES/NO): NO